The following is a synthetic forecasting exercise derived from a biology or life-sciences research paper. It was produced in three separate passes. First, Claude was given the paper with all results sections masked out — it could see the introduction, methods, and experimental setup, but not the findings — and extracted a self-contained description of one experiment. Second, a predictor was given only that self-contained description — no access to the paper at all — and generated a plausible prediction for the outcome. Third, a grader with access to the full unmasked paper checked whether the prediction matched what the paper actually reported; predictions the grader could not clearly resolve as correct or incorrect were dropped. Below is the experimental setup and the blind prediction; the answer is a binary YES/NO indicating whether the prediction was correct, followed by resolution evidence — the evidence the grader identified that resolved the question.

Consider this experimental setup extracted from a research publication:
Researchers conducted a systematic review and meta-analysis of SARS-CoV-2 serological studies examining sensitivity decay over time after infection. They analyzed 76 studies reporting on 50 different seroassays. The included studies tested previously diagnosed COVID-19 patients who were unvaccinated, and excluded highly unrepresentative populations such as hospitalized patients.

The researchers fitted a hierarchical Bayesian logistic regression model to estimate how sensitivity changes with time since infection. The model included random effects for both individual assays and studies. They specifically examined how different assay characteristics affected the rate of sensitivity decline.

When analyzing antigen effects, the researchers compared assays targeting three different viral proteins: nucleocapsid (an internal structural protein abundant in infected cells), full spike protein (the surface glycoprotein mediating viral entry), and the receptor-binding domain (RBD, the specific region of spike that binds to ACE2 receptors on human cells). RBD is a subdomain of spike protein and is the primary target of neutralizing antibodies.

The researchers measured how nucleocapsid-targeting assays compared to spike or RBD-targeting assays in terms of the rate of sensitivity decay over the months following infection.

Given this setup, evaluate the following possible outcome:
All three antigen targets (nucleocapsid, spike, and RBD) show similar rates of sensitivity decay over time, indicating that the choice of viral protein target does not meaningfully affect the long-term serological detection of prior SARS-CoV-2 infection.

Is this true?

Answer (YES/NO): NO